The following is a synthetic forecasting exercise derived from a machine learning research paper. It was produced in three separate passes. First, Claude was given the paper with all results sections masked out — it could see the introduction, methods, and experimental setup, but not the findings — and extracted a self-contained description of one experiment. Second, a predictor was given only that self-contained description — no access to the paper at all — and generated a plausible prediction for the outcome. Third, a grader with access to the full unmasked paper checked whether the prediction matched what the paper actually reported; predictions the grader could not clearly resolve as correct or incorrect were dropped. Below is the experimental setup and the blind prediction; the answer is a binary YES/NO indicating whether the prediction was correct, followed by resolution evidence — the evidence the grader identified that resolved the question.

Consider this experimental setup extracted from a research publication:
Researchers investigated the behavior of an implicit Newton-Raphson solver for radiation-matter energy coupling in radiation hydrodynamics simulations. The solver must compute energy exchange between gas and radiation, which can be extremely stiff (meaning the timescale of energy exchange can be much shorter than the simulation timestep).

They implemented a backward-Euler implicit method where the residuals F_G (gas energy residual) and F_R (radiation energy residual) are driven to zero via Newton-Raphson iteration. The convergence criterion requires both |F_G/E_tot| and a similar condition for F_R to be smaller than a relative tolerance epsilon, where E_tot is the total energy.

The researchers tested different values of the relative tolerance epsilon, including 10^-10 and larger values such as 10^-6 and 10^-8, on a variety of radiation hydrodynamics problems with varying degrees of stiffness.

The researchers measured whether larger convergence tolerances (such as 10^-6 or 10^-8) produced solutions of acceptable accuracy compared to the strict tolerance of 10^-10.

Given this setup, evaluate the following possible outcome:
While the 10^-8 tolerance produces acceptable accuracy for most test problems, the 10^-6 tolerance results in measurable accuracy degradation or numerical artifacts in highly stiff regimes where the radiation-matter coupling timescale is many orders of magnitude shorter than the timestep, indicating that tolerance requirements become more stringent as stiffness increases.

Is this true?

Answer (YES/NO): NO